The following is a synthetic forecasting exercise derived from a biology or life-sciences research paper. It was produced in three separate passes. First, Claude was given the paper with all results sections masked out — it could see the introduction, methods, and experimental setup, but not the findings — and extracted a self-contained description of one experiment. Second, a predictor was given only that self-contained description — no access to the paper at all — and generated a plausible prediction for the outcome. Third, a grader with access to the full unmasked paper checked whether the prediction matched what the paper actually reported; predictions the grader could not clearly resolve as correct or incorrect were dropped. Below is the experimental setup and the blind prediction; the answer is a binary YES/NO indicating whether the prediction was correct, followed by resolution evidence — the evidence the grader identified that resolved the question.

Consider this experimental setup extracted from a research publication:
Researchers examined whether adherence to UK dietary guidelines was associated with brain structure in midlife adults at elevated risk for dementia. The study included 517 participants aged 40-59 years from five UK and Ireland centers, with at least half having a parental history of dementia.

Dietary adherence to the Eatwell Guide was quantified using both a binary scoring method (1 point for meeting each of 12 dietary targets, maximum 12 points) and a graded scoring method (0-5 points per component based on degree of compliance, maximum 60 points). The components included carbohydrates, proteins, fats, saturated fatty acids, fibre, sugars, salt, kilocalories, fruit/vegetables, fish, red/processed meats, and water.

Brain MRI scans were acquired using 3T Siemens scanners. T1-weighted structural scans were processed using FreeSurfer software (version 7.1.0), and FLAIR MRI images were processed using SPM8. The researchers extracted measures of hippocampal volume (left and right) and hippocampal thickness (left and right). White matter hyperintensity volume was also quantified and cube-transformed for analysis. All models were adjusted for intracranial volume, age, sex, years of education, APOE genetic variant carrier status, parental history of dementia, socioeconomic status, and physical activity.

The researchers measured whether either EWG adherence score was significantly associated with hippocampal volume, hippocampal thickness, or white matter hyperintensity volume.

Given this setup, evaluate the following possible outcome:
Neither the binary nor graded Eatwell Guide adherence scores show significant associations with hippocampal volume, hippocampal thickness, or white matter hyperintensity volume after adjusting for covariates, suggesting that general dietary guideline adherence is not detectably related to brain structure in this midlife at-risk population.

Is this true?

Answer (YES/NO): YES